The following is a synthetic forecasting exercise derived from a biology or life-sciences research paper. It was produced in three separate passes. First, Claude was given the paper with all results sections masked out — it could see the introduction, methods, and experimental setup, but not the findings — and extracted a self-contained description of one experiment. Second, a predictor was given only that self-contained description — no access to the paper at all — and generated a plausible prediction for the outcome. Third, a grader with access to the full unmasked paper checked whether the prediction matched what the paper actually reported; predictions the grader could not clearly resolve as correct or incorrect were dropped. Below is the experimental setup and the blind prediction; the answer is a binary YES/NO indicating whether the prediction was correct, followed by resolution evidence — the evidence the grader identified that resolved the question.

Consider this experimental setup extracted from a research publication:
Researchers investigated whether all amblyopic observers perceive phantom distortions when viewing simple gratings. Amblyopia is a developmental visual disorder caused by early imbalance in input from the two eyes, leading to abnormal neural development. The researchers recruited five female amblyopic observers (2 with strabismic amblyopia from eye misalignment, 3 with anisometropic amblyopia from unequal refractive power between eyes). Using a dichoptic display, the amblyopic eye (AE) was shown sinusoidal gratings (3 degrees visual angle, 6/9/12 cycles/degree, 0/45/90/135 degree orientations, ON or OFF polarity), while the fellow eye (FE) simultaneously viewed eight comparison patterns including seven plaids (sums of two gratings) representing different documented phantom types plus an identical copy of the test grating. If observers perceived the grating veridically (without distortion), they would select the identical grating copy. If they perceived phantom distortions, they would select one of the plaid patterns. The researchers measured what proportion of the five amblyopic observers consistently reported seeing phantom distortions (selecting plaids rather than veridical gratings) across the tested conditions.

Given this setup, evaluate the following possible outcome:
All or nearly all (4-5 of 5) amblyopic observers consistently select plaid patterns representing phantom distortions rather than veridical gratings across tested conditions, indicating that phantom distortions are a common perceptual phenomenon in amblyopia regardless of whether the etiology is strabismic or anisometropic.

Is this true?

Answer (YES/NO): NO